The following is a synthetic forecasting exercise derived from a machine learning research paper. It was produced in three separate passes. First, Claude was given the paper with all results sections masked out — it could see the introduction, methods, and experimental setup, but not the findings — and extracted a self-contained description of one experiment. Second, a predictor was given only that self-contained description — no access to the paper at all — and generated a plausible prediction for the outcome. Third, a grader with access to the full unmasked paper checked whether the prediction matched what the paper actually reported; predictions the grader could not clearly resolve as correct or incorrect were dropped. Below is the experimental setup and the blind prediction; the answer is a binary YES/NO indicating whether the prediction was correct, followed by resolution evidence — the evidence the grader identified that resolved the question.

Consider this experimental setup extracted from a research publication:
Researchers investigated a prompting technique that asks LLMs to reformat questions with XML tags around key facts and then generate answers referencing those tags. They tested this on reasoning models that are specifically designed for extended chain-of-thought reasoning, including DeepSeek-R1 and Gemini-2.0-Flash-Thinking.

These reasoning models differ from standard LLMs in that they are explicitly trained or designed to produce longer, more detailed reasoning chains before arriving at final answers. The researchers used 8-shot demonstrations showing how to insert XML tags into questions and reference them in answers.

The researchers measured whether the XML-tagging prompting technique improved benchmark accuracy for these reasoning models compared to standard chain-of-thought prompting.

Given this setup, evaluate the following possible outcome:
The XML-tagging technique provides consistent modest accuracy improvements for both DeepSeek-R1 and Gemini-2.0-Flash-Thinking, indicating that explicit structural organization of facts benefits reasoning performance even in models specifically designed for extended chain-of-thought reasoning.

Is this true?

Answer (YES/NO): NO